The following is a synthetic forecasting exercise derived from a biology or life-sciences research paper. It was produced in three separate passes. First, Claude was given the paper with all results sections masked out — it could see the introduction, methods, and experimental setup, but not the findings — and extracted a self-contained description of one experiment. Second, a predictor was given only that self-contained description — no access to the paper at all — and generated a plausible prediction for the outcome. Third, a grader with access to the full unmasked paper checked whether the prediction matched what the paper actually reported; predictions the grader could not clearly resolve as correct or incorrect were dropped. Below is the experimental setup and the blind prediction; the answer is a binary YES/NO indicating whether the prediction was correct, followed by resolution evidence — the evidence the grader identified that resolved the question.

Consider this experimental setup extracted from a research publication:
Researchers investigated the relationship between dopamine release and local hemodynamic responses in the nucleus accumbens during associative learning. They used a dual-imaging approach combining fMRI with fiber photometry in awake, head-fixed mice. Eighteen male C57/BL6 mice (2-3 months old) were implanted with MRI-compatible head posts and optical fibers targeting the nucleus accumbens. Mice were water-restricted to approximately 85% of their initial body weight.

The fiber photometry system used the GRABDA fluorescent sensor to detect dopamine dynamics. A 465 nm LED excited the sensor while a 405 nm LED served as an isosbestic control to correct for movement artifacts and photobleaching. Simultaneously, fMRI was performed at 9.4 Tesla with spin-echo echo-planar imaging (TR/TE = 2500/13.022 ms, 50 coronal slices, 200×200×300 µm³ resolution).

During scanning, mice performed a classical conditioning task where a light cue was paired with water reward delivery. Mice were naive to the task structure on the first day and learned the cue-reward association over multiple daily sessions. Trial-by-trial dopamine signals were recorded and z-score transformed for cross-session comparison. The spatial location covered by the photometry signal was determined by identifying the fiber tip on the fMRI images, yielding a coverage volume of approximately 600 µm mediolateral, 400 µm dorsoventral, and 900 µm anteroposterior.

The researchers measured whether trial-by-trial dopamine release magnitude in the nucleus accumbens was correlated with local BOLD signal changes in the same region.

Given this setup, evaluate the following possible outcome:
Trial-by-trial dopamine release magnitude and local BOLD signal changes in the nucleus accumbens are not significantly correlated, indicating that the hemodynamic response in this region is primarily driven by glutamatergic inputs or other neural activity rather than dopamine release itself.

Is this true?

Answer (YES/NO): NO